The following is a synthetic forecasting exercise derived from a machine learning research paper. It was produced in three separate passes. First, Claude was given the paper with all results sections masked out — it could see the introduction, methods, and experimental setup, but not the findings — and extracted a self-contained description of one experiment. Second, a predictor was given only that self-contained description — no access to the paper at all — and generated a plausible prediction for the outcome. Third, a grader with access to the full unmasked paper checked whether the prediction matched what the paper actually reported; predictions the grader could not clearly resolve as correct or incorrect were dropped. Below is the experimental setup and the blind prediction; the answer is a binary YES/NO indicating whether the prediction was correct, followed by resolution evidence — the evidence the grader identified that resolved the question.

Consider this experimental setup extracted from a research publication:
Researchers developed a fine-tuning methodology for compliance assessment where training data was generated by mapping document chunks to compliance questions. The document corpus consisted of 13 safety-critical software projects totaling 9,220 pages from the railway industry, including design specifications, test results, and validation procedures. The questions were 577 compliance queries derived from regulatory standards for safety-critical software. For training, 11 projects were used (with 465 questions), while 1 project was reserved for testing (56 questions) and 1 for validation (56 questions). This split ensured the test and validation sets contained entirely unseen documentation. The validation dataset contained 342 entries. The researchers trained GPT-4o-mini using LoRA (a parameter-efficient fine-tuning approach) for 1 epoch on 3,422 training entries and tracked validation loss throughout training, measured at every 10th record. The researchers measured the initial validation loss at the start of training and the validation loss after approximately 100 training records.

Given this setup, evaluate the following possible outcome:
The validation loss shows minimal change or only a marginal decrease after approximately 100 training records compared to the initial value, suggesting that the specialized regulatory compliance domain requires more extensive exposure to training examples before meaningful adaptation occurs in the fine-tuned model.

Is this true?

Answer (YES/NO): NO